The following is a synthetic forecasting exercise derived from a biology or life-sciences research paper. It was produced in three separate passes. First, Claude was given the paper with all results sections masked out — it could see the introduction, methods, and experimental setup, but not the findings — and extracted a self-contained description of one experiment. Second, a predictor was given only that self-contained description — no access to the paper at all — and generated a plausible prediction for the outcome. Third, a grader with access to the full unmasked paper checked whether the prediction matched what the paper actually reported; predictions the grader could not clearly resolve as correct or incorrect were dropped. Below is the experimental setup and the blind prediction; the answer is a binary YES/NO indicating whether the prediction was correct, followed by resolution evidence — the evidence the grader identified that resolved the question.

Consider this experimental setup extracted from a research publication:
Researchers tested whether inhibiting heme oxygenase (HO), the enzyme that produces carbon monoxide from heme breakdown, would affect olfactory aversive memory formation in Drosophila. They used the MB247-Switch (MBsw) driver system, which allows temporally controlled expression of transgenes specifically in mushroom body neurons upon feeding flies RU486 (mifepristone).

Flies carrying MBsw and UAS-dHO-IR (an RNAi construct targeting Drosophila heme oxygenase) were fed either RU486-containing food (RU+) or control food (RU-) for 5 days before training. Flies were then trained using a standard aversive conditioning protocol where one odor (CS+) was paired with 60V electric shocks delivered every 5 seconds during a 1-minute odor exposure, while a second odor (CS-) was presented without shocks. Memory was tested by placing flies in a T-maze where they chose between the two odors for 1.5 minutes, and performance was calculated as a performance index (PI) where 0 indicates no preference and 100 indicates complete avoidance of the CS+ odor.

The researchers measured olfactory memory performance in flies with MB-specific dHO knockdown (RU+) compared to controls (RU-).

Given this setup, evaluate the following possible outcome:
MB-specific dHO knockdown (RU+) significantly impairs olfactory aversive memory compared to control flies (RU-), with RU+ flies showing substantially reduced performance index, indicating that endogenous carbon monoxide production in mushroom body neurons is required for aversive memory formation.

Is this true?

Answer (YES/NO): YES